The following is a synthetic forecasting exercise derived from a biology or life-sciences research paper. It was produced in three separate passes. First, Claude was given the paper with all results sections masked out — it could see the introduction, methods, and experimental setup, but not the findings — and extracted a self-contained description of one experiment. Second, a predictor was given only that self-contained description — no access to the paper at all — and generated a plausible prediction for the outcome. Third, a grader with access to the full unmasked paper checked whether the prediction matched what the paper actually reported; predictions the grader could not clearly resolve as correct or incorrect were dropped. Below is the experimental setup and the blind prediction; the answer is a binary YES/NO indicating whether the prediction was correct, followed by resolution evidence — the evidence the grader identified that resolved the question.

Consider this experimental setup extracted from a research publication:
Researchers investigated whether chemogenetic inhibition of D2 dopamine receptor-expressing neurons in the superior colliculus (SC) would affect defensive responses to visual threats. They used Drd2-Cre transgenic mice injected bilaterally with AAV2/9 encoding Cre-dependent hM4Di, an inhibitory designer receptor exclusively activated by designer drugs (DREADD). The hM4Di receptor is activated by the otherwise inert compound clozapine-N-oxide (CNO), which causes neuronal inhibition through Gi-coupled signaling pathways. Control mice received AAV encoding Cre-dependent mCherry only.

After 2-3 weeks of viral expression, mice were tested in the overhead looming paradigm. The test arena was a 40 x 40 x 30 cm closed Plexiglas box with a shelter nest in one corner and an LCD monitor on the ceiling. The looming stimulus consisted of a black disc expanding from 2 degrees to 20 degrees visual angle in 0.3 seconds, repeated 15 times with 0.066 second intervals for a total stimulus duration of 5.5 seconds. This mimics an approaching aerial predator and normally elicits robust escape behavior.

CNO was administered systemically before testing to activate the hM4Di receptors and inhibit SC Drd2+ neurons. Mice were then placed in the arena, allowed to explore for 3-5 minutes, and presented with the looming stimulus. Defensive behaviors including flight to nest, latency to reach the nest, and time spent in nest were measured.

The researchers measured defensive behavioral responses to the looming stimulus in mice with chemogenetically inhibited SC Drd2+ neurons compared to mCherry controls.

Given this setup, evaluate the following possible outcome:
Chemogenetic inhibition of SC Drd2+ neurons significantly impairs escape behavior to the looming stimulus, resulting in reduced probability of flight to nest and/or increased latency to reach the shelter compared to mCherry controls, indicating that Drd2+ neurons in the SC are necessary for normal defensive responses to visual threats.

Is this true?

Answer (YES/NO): YES